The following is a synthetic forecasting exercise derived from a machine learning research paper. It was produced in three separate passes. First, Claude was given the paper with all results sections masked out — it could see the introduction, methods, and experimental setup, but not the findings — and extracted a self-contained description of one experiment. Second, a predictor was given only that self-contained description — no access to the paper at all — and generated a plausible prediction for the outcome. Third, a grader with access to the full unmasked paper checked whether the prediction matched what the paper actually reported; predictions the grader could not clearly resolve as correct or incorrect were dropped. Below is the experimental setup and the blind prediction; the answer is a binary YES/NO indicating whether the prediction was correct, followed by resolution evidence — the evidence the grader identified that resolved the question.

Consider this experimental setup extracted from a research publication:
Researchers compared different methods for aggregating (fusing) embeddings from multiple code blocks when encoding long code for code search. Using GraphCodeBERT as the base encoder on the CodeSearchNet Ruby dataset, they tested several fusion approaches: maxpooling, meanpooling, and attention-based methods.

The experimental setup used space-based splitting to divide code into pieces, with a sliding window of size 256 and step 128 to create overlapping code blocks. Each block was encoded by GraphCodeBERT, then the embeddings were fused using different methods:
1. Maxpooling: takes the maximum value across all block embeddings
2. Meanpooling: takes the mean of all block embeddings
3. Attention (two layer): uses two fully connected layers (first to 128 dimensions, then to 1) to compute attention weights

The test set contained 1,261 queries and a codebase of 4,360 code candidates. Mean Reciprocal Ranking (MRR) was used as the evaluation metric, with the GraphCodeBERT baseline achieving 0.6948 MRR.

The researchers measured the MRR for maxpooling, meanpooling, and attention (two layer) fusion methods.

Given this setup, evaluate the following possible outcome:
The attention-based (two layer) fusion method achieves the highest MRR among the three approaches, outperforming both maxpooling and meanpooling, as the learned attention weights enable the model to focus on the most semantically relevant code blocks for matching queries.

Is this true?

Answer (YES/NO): YES